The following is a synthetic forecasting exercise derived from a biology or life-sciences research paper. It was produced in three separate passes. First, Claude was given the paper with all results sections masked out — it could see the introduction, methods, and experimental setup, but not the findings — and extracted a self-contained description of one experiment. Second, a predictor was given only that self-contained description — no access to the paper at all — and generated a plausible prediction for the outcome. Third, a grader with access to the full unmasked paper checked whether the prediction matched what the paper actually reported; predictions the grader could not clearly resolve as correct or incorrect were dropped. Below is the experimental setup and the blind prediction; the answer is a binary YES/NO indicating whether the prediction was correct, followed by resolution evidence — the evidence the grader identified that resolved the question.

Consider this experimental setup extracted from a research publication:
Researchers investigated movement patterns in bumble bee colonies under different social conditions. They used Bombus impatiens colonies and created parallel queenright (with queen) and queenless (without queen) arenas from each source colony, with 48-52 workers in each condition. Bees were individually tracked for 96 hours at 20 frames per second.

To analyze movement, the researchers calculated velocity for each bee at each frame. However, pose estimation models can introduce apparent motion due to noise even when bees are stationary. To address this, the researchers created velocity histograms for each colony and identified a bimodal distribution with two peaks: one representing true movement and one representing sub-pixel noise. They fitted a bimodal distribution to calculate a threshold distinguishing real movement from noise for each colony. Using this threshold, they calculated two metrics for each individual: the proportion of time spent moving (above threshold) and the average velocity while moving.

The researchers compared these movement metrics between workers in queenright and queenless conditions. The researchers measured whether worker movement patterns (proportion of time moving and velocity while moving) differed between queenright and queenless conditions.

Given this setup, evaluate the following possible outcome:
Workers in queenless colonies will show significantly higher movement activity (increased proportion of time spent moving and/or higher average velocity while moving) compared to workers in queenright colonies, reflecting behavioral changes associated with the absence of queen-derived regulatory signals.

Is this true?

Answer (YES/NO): NO